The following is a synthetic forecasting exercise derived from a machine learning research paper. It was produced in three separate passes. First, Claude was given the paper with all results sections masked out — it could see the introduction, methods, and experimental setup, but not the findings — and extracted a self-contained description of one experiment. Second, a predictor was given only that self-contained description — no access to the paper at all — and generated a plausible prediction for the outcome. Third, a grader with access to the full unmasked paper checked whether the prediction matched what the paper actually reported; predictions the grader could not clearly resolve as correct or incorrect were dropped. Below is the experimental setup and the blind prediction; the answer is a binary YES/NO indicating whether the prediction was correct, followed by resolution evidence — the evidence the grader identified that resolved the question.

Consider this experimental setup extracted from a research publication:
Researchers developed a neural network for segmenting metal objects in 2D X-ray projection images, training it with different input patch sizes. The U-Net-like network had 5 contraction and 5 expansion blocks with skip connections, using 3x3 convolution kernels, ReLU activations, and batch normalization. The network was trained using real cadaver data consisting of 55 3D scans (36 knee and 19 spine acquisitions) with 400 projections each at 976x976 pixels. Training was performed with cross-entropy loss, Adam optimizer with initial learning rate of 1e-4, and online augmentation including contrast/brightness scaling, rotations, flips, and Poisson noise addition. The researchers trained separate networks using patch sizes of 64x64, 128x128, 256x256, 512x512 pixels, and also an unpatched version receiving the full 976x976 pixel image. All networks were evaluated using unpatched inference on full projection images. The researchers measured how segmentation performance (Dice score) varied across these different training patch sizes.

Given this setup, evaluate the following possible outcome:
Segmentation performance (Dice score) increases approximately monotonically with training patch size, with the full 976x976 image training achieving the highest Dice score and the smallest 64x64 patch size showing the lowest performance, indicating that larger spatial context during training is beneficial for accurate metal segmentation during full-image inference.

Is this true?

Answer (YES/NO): NO